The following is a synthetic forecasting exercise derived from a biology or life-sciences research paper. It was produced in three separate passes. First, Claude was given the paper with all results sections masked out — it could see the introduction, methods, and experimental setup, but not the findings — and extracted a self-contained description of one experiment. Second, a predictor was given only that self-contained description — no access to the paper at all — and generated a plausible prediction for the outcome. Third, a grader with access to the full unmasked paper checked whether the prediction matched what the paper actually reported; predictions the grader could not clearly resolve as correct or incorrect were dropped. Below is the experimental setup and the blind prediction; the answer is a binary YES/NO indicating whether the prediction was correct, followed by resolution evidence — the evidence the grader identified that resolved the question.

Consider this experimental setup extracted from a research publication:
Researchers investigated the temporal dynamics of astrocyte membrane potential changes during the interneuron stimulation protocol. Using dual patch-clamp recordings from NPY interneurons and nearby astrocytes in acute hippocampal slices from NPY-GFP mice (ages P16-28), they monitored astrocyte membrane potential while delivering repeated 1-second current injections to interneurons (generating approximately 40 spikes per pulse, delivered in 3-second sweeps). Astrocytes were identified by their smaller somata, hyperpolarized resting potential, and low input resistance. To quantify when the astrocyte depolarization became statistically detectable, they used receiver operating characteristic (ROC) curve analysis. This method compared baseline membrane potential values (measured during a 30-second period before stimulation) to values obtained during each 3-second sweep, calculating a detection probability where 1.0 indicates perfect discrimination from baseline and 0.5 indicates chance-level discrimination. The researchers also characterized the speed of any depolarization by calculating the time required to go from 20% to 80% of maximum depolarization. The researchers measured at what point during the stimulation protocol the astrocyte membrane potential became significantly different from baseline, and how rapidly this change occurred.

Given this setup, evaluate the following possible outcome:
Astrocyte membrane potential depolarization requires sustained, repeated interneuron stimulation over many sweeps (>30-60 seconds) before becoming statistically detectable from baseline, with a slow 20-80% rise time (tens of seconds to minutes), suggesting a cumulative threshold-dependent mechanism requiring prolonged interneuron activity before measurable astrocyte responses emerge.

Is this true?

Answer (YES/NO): NO